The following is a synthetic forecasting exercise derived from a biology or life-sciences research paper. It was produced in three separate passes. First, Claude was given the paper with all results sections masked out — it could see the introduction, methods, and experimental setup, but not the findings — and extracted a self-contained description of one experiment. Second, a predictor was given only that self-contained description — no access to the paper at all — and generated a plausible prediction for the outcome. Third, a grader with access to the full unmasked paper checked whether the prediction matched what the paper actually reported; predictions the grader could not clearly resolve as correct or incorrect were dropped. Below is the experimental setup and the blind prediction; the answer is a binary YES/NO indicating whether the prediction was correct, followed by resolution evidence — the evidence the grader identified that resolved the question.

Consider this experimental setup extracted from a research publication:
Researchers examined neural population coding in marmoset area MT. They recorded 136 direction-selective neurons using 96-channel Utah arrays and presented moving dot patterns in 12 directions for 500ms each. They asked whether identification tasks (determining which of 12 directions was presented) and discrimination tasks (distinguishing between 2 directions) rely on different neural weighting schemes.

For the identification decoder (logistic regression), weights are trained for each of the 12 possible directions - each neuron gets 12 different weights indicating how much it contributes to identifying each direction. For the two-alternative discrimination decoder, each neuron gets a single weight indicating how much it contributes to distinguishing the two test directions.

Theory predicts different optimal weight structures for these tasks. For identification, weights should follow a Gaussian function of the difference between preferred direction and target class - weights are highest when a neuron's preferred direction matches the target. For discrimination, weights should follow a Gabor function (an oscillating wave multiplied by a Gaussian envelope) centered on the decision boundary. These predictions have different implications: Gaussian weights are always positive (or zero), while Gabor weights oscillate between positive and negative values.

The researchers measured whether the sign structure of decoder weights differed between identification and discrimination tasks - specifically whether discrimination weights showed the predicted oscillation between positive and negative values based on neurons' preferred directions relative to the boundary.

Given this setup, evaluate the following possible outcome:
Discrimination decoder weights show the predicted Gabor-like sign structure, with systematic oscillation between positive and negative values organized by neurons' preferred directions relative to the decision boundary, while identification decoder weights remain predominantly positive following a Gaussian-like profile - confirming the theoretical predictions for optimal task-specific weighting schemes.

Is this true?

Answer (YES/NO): YES